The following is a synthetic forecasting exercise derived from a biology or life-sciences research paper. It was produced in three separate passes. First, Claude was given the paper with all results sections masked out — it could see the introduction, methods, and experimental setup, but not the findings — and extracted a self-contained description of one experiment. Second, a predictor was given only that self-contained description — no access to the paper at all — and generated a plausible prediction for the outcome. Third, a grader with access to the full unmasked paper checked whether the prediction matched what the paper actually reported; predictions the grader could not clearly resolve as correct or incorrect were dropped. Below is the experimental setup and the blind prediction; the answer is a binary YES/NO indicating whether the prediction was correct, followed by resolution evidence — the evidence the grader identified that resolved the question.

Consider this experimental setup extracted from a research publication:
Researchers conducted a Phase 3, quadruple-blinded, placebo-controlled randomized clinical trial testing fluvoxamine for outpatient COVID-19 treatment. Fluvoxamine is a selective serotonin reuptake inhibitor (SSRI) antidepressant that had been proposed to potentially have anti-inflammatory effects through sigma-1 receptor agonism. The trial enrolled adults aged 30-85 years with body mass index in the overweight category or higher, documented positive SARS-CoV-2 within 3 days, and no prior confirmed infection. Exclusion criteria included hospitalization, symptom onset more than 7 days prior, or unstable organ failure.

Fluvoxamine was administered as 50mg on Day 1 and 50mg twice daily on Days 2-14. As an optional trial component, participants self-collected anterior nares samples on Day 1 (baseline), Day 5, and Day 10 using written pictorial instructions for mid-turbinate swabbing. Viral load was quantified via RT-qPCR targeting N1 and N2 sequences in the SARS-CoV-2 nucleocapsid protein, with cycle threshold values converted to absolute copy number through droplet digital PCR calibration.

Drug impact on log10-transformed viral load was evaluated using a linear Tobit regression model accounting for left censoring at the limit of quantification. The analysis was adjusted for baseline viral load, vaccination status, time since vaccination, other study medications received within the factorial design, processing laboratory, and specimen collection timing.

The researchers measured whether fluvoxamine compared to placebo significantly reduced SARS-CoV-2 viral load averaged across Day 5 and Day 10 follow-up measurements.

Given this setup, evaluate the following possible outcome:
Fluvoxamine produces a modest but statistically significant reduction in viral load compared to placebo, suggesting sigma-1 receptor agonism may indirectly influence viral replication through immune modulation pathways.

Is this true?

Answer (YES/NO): NO